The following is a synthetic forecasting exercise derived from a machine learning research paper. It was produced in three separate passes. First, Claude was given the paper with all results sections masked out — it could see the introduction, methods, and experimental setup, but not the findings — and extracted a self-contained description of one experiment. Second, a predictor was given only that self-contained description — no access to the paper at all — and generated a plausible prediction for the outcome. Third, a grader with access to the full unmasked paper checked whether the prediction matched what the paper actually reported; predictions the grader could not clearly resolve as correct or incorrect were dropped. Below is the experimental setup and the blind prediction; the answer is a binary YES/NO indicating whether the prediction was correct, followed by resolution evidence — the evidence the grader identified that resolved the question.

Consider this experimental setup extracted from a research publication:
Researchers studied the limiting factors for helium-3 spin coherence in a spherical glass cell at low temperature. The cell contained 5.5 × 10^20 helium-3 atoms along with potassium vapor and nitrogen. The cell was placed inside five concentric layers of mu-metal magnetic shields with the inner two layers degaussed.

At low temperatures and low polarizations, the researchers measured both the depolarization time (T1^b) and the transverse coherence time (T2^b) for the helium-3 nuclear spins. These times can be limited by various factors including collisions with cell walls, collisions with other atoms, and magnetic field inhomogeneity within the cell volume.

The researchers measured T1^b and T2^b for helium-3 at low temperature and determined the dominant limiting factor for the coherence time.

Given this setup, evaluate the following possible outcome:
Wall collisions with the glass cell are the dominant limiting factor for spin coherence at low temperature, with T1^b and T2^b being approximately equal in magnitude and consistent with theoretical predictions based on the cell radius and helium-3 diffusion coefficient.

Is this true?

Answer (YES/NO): NO